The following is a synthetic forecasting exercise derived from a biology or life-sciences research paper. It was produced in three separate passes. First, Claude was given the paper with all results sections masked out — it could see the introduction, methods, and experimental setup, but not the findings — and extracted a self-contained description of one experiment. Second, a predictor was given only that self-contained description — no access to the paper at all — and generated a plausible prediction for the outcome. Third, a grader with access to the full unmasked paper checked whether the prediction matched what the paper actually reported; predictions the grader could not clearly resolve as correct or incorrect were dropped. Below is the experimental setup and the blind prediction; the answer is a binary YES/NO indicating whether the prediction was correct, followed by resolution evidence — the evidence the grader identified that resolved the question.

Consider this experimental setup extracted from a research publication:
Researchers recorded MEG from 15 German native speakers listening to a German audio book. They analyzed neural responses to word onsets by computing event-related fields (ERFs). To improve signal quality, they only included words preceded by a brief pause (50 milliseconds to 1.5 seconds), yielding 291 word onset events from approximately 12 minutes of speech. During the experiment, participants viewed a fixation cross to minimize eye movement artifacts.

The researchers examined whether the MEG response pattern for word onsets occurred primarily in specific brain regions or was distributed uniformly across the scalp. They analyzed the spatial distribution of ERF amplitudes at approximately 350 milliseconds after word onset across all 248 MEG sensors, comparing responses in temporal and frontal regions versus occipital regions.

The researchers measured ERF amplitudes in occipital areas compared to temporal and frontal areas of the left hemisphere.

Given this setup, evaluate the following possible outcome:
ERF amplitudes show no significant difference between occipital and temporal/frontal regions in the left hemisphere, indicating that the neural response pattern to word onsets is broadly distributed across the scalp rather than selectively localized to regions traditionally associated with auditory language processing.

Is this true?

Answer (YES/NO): NO